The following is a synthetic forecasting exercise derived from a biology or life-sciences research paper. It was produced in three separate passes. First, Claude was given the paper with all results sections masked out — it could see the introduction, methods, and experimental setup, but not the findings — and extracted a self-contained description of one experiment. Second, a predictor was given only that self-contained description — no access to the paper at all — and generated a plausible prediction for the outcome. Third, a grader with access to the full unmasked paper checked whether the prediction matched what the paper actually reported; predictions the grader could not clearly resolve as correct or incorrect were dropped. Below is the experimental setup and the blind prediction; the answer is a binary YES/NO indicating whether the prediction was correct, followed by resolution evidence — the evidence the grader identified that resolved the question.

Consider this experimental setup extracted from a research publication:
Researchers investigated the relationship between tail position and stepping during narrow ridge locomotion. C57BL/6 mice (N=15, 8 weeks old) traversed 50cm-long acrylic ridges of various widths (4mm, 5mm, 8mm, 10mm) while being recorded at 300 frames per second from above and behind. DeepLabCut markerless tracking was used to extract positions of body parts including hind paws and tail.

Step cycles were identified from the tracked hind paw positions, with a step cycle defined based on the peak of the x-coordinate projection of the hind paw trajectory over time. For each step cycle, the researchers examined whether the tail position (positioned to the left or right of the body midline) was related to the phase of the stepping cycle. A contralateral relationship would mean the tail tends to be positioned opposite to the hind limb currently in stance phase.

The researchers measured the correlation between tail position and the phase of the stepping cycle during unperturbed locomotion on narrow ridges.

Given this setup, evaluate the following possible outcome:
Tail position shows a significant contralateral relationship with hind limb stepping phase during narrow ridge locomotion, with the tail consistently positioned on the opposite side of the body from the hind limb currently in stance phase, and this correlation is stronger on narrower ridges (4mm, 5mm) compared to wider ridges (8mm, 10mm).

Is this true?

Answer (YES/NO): NO